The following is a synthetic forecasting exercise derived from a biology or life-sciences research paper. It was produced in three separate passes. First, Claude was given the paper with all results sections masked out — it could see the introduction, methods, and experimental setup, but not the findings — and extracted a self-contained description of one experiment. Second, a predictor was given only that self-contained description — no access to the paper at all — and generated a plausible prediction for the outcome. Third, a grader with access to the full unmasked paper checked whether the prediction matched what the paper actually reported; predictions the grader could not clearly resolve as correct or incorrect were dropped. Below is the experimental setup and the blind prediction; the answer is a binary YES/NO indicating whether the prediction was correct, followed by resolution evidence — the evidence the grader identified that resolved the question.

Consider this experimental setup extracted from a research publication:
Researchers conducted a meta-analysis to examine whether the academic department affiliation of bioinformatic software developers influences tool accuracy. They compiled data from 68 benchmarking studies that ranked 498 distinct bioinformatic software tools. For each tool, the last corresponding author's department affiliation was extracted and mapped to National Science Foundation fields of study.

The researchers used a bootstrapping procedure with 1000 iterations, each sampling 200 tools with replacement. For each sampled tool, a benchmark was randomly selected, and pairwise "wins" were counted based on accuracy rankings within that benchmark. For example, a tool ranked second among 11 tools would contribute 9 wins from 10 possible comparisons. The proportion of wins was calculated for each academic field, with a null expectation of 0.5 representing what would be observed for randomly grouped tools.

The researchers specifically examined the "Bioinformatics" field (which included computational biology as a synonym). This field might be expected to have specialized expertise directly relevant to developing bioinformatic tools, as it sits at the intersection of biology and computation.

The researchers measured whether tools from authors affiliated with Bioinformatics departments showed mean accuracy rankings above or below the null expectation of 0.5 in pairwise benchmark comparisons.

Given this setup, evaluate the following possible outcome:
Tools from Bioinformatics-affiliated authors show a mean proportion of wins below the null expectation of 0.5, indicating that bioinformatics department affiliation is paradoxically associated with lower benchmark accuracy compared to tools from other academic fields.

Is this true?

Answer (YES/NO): YES